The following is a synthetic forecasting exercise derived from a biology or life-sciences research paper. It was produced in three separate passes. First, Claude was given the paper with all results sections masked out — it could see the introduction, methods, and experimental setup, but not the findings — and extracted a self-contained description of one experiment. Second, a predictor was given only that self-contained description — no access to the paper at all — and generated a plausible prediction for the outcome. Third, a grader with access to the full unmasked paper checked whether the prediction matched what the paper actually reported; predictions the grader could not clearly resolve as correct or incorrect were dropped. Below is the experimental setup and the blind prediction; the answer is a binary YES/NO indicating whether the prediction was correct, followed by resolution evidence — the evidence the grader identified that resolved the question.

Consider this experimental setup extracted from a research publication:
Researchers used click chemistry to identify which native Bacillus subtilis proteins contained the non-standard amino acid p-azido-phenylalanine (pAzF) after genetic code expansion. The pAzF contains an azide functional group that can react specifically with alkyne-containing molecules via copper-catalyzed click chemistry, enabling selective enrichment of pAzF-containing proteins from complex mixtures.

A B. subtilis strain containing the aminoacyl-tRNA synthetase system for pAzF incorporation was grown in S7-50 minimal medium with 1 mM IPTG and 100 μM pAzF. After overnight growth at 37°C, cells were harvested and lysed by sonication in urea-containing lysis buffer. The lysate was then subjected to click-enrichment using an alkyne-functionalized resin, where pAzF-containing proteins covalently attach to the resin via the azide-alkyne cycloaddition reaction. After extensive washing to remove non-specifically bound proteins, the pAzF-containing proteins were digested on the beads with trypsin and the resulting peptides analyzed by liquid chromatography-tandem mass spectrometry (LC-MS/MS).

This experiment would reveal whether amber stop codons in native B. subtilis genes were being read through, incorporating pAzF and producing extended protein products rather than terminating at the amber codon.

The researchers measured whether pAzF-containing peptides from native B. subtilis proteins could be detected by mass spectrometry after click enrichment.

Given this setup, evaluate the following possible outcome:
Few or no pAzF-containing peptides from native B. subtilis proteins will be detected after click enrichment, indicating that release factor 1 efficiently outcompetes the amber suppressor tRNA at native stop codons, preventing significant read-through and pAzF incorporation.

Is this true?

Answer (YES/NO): NO